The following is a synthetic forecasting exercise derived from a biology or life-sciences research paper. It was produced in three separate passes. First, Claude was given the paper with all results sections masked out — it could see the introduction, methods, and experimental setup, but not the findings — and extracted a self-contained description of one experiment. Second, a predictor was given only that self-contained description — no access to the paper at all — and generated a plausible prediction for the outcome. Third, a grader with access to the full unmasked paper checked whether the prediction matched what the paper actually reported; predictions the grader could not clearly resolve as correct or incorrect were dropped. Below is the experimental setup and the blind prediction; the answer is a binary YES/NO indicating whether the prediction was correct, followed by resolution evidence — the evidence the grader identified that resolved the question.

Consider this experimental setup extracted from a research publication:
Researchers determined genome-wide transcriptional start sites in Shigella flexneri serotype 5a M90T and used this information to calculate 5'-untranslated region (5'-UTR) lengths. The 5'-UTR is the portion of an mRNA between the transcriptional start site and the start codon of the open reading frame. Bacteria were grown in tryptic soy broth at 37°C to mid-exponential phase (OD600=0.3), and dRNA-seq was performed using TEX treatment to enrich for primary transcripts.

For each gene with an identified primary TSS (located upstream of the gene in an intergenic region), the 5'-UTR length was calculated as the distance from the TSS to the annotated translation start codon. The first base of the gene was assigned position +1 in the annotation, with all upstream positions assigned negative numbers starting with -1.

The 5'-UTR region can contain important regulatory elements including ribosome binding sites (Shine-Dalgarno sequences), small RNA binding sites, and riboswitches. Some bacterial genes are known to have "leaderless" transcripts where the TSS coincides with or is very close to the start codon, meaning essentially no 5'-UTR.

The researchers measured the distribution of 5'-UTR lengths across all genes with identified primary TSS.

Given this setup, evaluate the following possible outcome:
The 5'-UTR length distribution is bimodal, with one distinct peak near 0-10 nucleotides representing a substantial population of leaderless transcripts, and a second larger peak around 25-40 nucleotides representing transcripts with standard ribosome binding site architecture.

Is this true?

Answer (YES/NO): NO